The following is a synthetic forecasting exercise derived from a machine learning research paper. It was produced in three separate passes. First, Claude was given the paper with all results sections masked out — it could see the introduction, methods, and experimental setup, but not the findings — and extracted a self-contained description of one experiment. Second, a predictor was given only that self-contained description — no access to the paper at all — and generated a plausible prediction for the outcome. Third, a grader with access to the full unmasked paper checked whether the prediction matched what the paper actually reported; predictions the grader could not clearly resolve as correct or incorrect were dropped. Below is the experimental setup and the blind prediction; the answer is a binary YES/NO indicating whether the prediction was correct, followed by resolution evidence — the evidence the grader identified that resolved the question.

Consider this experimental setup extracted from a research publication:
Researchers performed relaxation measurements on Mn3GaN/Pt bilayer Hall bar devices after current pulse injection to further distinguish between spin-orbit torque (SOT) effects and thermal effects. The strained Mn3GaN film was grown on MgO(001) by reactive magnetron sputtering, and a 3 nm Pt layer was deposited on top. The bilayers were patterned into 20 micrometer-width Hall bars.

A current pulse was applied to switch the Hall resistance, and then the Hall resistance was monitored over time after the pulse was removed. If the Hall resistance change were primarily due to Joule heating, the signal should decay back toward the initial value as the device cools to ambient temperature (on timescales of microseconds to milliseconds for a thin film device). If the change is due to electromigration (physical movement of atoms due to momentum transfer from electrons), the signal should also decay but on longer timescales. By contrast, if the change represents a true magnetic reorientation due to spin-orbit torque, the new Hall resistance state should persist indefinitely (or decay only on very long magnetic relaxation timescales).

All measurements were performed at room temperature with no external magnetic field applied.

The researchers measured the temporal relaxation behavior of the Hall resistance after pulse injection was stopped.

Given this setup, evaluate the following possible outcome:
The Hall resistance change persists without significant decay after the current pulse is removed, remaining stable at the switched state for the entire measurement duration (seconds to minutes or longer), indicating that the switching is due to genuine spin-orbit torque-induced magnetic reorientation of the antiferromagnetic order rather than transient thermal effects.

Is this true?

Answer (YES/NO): NO